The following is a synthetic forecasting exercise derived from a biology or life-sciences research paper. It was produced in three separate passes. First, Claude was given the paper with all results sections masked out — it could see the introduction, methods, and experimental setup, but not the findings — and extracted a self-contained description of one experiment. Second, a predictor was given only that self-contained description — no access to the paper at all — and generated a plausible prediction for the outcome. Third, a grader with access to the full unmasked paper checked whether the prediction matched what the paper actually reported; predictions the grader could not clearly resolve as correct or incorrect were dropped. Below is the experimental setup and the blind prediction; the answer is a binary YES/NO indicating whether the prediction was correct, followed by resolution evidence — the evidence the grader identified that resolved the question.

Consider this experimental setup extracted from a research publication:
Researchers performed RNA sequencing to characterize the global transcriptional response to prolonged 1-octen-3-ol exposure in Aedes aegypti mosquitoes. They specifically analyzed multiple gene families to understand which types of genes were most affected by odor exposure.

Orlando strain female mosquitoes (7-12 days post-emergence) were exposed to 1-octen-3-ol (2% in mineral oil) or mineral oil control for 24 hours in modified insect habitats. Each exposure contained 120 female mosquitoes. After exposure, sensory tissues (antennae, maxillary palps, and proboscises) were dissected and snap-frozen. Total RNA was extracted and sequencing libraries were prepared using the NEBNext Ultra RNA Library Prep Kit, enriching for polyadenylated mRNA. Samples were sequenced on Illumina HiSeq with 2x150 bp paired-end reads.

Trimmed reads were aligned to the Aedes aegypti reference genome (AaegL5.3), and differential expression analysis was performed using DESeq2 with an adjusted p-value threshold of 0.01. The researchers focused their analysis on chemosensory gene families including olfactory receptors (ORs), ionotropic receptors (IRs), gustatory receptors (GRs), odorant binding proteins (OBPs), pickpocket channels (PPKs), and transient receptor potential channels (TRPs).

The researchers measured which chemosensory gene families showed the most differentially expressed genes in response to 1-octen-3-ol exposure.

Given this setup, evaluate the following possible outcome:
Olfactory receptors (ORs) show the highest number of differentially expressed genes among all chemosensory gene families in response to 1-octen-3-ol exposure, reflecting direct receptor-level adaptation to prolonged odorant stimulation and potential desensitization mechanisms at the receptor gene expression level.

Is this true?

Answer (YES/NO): NO